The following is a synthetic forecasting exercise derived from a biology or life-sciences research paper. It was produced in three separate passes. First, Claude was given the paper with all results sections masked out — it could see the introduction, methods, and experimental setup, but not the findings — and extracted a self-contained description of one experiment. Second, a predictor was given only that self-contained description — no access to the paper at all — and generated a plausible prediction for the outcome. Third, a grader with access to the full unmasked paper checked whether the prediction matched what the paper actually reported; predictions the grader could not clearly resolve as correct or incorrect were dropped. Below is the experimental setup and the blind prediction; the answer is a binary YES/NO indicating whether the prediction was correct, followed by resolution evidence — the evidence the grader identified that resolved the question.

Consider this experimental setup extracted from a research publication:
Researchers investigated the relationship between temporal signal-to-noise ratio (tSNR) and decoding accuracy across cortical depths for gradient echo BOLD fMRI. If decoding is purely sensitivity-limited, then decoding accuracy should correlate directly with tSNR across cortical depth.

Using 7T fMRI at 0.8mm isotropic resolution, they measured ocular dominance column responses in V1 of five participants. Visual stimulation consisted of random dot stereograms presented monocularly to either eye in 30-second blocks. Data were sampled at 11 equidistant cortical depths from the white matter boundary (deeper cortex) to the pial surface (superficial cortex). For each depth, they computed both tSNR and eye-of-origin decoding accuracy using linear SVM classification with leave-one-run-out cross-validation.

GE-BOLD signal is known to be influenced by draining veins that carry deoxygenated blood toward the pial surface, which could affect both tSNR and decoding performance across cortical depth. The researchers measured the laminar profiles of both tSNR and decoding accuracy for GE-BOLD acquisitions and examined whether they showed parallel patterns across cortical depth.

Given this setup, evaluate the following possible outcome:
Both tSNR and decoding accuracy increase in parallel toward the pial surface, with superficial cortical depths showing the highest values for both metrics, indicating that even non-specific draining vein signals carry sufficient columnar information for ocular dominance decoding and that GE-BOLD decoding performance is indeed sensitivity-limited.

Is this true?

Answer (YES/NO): NO